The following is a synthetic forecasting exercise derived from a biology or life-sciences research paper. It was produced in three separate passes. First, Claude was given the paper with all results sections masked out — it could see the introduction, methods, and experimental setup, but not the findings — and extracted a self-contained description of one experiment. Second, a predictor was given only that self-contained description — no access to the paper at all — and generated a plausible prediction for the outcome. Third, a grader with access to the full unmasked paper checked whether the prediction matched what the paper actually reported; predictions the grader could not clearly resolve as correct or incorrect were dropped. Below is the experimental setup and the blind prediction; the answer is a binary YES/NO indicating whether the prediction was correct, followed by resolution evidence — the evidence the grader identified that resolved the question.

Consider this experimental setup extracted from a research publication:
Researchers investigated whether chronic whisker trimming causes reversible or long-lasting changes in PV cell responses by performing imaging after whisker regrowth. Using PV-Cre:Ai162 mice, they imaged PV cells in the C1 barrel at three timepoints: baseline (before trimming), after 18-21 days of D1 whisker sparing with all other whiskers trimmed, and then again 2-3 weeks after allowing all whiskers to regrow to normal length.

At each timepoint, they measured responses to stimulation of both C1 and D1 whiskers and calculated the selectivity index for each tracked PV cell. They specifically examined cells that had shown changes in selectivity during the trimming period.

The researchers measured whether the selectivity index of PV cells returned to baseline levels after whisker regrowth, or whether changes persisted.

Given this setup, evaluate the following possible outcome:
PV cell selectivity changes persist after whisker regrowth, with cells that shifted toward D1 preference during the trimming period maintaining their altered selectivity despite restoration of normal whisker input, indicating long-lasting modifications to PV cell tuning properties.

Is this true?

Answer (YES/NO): YES